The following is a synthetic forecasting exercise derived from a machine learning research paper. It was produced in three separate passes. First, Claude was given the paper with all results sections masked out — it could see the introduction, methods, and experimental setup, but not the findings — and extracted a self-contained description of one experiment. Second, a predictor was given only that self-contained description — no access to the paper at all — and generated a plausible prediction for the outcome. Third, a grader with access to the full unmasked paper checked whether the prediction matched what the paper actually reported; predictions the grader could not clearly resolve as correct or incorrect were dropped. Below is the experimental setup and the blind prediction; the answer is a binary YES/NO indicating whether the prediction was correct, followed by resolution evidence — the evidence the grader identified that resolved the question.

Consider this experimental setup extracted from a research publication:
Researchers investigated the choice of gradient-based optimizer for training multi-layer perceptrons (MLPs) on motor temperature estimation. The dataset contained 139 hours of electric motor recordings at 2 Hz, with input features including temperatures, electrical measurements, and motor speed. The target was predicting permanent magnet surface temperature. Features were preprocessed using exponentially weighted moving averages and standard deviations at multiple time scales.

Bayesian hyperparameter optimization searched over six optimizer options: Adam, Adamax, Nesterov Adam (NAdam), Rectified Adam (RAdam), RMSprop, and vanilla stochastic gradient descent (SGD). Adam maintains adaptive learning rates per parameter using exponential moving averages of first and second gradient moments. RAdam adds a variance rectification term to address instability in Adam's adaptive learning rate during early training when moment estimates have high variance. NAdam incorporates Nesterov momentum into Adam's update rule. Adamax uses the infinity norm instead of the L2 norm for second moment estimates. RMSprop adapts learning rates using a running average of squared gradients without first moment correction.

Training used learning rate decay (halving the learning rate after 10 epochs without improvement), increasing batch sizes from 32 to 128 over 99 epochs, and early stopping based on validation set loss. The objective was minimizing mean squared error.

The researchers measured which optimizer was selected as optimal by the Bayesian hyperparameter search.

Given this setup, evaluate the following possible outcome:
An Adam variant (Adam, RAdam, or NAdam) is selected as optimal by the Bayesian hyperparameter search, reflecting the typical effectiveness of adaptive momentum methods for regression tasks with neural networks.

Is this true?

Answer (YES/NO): YES